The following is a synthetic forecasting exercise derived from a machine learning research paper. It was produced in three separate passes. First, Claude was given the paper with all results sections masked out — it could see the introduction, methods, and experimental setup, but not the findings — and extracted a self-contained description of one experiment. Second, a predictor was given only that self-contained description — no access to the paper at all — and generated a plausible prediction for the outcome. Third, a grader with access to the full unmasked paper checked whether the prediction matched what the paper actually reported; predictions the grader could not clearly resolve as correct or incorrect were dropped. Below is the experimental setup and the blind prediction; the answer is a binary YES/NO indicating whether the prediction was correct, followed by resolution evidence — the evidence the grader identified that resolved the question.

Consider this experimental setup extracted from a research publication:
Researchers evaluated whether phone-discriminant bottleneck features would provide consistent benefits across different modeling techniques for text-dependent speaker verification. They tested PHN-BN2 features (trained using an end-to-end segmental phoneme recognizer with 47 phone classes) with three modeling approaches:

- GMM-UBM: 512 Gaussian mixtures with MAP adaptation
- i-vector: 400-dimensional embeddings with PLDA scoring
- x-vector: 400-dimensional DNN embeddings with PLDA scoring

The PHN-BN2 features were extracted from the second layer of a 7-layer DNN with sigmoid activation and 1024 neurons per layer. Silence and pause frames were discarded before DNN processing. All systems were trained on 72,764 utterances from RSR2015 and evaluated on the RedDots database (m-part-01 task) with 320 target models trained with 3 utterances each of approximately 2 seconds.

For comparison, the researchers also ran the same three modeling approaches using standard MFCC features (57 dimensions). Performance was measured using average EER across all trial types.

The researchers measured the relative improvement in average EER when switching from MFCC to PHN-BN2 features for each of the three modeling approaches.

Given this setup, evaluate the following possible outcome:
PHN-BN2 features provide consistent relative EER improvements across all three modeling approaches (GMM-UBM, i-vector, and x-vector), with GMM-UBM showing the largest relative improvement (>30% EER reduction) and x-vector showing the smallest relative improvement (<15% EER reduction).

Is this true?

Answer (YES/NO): YES